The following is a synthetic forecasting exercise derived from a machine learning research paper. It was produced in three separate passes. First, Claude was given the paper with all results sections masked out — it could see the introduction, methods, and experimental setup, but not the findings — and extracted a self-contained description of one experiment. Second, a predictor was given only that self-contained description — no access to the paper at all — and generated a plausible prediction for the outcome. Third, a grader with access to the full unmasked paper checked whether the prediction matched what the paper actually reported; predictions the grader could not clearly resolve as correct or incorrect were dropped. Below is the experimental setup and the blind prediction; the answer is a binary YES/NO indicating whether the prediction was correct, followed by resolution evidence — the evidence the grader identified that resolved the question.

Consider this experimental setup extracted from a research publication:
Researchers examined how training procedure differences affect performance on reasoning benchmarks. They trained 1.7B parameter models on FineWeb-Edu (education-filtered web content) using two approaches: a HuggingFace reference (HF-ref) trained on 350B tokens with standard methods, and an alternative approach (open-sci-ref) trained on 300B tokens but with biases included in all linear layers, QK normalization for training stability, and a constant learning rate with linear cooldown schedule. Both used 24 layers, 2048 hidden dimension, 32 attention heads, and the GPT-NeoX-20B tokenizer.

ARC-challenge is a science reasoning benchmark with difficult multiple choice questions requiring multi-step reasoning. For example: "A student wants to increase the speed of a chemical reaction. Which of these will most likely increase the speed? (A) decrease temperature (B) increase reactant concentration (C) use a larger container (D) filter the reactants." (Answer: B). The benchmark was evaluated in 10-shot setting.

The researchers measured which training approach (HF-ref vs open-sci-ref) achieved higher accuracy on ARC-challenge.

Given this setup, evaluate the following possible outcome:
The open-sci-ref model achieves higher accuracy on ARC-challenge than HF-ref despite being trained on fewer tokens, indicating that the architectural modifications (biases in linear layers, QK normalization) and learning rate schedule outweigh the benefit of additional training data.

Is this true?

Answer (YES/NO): NO